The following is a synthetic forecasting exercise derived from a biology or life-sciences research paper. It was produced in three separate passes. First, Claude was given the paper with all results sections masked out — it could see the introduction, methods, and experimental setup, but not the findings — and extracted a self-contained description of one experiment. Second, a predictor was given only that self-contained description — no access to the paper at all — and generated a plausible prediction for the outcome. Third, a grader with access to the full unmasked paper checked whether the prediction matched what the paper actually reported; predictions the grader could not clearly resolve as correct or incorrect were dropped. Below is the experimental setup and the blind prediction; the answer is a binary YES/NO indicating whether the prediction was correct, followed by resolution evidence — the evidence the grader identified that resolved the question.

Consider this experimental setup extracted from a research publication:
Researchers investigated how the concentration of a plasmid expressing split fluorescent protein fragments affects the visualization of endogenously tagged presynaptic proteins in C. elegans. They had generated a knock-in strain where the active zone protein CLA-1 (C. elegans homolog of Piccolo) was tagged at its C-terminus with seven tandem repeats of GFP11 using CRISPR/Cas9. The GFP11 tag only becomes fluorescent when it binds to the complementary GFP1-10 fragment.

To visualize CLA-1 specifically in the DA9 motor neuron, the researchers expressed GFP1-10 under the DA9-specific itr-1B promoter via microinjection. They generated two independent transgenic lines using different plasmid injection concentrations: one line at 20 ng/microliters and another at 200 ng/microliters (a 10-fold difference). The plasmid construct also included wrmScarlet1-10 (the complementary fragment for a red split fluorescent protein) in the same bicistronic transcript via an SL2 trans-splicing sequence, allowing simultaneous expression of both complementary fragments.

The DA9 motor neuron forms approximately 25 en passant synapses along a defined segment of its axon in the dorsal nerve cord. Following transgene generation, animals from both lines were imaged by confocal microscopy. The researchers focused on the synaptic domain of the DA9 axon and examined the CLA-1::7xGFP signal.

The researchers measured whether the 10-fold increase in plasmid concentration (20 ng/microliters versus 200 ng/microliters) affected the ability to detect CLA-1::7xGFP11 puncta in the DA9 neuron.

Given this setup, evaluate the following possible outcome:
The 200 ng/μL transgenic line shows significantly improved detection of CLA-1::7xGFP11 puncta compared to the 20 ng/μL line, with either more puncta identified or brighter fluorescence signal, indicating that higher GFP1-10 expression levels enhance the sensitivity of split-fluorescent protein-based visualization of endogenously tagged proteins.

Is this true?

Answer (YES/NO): NO